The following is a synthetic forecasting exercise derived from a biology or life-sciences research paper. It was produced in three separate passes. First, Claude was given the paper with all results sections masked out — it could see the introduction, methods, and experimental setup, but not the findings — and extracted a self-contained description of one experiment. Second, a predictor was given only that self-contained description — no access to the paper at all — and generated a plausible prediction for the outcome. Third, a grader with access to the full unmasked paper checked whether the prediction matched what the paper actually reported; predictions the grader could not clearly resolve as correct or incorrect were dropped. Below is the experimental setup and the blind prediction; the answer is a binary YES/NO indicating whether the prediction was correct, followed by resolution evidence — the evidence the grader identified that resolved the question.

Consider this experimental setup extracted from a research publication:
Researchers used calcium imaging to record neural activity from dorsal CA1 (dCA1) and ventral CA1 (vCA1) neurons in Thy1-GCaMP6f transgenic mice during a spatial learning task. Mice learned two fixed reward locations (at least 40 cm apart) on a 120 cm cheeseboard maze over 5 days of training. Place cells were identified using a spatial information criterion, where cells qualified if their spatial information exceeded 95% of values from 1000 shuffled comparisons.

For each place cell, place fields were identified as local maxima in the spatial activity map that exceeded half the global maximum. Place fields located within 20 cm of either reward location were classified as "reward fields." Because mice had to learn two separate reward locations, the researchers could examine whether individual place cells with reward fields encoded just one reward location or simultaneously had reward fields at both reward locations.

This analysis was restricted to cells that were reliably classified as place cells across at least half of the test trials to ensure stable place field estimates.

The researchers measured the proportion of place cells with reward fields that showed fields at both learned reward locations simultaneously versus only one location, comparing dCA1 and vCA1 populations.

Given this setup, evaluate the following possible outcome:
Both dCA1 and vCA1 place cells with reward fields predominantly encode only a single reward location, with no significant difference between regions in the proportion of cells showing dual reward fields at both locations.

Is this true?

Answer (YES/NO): NO